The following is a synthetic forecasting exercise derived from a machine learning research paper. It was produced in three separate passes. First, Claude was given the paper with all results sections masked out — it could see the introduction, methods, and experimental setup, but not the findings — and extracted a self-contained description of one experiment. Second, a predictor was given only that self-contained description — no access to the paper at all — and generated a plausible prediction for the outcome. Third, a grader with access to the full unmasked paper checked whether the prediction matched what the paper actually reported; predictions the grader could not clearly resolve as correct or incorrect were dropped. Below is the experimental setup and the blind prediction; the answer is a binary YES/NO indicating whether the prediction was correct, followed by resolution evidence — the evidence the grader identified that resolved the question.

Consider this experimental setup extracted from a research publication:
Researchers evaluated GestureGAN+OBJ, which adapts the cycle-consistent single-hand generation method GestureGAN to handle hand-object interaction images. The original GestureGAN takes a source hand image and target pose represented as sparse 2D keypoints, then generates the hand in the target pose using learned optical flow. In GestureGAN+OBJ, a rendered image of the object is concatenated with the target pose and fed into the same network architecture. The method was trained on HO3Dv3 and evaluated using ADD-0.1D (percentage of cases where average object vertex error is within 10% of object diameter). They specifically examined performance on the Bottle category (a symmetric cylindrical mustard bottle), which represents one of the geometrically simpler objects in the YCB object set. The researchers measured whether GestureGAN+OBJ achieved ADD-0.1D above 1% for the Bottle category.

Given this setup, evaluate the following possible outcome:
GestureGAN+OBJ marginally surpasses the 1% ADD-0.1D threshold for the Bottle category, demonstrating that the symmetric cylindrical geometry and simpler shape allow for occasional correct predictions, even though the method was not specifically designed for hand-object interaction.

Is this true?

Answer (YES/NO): NO